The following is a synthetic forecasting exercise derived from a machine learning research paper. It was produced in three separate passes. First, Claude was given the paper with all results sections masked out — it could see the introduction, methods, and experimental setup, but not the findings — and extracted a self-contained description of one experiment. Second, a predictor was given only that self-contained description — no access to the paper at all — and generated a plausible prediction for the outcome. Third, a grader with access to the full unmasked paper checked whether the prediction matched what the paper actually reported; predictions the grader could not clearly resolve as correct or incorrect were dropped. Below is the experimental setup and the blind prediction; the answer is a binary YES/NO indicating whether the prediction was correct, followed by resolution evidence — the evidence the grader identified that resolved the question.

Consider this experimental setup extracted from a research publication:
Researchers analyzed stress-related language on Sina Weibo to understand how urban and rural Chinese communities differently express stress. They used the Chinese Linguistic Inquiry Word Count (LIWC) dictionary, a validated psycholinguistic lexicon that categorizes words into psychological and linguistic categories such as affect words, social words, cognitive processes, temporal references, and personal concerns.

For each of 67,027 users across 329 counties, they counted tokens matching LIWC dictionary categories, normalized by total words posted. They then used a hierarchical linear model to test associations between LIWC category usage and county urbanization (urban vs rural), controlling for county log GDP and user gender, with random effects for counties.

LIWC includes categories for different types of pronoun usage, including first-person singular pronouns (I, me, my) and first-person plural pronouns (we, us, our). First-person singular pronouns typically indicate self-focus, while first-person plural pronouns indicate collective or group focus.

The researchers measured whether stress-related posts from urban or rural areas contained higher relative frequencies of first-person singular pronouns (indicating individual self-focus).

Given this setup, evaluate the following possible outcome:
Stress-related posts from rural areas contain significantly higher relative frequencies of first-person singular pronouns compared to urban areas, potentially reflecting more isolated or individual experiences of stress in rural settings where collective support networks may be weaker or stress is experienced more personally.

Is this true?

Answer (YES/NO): YES